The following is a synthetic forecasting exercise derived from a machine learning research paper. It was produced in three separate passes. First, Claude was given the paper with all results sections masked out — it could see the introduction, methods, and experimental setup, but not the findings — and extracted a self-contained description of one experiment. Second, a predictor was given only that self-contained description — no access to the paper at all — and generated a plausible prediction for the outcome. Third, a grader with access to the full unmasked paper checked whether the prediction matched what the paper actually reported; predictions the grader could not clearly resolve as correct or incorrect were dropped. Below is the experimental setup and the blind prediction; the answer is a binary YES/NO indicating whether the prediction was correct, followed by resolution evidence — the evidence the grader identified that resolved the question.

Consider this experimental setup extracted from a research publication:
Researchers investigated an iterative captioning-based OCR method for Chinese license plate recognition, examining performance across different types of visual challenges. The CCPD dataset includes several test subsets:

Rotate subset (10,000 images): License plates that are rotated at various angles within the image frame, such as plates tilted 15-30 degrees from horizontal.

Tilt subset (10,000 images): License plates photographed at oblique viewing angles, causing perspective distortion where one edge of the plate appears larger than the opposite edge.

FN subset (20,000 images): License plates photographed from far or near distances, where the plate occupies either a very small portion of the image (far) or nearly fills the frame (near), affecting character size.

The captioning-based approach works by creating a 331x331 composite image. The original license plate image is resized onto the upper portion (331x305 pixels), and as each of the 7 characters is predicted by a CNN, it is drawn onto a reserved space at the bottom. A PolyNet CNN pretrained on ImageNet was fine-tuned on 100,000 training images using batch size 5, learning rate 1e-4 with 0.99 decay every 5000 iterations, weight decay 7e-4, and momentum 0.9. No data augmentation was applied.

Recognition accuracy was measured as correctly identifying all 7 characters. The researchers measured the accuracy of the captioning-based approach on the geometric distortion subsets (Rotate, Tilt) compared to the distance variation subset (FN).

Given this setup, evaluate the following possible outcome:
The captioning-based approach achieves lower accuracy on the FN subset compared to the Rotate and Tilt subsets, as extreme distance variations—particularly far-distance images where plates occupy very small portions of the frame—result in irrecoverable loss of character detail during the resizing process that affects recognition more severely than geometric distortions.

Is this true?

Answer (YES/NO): YES